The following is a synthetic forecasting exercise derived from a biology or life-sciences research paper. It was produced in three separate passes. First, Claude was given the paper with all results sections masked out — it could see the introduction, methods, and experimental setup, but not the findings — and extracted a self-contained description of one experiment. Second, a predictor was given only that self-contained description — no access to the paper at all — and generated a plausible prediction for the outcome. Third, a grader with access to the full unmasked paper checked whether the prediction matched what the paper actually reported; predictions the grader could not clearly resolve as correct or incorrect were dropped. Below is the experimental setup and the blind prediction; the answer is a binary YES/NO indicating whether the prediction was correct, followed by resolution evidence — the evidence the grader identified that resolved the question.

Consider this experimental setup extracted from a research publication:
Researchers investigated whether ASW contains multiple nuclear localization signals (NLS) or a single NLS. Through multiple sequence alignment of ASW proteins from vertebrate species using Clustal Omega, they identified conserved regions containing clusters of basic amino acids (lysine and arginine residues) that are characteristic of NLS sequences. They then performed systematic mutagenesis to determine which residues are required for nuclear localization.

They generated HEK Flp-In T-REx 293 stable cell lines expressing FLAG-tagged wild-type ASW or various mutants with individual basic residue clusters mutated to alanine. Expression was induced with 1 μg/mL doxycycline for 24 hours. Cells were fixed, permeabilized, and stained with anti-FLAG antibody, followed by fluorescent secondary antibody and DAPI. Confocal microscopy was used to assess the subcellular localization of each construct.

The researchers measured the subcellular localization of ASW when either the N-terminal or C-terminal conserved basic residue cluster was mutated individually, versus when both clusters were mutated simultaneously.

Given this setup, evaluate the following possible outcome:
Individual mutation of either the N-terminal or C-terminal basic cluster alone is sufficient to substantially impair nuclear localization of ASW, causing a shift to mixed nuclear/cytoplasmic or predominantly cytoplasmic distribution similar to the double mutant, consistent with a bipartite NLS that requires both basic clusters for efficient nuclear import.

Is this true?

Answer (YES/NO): NO